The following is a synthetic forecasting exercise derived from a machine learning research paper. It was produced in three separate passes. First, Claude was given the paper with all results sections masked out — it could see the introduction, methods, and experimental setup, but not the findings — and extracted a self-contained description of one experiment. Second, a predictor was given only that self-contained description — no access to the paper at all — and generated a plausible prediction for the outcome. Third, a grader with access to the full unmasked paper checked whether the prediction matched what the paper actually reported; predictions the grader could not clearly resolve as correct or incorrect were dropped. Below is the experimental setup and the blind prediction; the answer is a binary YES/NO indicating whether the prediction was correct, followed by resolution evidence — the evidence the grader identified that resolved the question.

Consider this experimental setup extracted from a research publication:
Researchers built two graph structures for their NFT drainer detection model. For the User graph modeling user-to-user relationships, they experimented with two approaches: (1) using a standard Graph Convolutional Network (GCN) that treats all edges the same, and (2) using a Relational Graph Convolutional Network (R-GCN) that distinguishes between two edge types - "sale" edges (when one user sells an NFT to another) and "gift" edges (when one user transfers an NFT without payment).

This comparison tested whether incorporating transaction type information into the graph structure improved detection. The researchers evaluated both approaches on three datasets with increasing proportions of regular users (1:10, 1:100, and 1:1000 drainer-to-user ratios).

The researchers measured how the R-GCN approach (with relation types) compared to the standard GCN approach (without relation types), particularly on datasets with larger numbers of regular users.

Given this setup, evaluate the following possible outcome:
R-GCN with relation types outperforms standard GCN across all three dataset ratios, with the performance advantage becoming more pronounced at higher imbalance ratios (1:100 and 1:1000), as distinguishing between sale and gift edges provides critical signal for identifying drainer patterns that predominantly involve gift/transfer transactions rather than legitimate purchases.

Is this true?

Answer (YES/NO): YES